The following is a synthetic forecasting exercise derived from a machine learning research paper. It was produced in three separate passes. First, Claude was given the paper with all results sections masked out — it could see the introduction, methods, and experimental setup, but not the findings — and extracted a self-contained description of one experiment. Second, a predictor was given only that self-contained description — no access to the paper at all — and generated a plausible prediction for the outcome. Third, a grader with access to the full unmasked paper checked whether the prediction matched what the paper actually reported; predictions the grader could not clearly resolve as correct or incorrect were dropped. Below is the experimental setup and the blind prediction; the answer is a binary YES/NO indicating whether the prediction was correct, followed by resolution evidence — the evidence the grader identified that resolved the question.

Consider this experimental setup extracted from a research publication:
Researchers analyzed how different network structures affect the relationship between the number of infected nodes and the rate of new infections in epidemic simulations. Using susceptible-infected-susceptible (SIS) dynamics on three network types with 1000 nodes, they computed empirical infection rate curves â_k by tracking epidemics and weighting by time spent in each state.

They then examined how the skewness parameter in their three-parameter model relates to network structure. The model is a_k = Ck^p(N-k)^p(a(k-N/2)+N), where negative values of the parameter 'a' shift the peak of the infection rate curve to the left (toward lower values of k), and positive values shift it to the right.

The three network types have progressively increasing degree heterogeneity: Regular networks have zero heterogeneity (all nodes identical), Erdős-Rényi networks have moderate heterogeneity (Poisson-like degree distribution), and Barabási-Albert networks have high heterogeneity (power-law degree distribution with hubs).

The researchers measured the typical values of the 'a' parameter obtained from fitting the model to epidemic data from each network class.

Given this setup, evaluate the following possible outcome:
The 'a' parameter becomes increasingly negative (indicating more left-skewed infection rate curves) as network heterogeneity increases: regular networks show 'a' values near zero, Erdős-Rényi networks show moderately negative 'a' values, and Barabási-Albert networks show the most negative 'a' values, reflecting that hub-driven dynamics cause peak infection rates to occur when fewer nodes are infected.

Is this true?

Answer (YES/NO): YES